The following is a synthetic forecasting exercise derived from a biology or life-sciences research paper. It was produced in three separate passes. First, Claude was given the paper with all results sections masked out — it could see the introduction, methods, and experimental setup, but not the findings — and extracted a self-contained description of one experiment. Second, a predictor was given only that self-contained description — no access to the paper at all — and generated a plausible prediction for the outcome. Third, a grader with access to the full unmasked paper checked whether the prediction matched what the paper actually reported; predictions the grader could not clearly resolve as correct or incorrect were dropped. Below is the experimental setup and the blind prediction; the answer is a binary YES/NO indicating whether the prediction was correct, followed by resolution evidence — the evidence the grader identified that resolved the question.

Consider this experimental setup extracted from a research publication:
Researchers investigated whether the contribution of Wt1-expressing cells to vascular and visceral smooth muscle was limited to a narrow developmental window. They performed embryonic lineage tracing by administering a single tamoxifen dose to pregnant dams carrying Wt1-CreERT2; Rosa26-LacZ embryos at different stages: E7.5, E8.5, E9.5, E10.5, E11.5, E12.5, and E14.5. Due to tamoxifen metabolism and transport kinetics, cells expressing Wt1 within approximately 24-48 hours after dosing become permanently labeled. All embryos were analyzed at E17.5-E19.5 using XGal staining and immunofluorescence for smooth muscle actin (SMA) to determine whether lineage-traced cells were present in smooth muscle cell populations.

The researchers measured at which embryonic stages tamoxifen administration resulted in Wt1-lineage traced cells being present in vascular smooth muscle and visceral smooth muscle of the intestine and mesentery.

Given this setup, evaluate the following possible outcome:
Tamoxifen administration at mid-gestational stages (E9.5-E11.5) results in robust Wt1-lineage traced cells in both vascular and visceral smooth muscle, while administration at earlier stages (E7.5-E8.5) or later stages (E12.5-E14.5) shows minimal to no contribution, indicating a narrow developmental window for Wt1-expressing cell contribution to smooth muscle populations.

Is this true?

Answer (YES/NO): NO